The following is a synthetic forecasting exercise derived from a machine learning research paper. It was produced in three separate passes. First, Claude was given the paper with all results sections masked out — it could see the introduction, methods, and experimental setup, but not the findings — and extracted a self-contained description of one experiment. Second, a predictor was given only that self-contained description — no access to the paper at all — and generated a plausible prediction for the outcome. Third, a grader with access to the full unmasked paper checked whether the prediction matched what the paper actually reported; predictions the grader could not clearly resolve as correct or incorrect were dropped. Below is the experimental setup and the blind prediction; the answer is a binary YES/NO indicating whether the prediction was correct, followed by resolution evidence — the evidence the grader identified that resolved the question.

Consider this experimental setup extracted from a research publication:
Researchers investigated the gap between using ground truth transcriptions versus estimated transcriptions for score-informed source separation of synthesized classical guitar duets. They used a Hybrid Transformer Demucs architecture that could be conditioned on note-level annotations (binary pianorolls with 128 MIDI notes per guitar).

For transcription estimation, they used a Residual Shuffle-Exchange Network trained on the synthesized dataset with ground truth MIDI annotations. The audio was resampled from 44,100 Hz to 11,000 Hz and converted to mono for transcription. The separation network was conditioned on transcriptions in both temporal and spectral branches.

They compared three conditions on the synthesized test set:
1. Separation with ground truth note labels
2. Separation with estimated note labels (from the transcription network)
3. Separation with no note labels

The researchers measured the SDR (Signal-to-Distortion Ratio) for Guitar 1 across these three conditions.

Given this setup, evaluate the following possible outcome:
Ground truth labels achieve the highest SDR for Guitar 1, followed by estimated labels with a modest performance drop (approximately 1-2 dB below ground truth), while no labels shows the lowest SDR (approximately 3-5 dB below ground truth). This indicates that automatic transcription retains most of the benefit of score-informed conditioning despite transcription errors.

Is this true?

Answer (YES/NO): NO